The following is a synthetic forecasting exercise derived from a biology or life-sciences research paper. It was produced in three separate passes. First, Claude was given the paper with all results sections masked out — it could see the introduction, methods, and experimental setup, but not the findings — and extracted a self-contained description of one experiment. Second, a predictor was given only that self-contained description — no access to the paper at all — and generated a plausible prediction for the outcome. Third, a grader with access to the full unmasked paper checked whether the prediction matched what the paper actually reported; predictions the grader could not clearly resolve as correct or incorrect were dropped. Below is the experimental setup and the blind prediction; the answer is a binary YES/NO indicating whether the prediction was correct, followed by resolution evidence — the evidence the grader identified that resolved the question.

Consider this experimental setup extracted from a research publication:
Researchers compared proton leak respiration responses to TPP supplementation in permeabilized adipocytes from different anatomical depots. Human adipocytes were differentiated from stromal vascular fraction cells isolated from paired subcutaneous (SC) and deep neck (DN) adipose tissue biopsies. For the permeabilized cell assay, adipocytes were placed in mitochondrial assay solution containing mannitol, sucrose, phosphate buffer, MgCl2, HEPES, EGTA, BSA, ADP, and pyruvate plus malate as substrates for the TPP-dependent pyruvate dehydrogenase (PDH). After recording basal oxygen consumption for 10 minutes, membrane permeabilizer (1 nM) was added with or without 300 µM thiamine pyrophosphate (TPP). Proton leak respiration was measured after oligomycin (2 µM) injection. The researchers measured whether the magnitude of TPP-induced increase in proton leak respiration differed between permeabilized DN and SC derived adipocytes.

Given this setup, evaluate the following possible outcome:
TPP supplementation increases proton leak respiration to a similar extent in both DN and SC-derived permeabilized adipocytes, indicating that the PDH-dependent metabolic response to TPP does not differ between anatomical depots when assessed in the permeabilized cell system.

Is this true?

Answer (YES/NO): NO